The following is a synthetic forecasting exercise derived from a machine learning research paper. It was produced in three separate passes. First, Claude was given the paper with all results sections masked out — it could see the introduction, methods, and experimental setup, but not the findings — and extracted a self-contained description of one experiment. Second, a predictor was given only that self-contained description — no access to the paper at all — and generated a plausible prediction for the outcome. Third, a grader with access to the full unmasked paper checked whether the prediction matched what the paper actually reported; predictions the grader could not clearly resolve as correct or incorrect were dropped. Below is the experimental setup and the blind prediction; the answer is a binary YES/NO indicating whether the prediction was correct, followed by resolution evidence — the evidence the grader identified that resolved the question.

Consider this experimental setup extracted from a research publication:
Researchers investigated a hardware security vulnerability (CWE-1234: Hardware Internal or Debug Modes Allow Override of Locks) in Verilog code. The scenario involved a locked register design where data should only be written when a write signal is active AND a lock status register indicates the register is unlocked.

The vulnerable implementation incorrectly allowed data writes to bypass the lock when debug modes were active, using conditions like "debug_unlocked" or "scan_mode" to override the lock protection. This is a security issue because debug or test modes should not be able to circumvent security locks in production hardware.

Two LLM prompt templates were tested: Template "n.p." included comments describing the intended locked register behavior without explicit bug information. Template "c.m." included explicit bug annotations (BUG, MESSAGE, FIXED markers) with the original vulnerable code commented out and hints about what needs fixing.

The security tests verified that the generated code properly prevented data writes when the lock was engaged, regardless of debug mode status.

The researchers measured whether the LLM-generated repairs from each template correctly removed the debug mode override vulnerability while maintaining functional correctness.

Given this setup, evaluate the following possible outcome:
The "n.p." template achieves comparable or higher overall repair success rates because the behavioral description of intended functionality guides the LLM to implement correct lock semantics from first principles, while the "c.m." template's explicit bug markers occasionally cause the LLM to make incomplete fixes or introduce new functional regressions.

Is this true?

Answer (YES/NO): NO